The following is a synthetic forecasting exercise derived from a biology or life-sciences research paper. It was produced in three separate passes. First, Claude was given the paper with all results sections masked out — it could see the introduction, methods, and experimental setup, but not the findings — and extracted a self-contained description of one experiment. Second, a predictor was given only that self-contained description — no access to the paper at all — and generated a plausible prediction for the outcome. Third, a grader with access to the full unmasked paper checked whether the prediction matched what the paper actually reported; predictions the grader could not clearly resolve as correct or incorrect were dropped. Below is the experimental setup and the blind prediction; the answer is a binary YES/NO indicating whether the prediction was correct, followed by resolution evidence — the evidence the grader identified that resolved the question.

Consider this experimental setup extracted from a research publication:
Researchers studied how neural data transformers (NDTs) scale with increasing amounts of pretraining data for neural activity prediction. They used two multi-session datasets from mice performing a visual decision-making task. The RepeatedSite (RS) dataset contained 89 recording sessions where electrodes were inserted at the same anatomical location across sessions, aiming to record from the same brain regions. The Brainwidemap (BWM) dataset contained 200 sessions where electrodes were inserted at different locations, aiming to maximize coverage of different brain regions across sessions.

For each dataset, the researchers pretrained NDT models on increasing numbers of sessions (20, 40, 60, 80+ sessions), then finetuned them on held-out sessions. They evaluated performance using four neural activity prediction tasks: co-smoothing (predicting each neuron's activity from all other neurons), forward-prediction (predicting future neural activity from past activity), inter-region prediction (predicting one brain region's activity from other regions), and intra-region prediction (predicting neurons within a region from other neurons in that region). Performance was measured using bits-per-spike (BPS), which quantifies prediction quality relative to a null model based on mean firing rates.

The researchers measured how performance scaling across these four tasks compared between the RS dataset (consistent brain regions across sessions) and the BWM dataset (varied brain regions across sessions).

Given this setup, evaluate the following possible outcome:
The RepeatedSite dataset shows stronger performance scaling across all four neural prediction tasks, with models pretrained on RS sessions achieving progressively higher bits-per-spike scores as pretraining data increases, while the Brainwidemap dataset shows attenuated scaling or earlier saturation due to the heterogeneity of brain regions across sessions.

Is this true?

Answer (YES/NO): NO